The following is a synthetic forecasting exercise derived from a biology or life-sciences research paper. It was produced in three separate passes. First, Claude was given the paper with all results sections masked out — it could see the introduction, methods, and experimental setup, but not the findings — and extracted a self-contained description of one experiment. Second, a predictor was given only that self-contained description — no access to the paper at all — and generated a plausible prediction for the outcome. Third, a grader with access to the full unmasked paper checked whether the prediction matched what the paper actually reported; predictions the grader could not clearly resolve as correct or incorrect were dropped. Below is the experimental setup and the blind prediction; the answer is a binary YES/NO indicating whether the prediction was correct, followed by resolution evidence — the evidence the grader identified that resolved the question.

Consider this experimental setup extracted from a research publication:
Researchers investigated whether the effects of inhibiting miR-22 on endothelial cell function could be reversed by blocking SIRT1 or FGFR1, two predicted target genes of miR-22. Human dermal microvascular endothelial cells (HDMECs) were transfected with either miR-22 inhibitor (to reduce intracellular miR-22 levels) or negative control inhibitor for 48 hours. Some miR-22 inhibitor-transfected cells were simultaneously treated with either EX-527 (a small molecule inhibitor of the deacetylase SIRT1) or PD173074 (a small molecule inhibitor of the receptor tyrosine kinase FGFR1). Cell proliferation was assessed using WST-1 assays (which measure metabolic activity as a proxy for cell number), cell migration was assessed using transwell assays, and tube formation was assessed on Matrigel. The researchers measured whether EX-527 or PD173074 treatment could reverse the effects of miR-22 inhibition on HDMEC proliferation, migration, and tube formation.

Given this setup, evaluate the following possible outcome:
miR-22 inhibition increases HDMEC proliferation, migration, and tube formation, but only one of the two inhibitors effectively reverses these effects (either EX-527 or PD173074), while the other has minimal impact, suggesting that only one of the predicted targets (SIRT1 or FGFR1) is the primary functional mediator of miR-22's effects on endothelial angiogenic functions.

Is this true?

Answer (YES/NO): NO